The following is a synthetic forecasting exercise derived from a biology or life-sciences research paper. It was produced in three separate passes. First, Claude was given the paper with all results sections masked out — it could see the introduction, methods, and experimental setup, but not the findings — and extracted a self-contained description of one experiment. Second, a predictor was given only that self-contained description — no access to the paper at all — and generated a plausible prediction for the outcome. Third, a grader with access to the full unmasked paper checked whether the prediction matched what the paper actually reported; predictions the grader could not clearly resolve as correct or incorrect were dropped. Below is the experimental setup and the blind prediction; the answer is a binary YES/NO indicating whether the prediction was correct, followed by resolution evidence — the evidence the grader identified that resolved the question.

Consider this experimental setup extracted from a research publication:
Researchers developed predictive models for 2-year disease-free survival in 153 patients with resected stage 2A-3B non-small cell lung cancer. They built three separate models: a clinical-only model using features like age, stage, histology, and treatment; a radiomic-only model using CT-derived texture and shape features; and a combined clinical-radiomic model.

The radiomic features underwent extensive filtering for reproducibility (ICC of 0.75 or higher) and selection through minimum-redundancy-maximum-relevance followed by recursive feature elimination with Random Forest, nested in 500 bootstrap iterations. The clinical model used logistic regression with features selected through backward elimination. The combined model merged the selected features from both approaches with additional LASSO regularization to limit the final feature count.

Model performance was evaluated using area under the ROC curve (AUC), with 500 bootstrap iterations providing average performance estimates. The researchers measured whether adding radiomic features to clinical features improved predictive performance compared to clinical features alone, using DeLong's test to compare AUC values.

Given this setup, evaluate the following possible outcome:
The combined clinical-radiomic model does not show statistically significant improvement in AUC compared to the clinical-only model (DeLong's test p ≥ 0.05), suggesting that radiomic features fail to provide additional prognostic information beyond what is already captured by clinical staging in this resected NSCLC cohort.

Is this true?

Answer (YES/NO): YES